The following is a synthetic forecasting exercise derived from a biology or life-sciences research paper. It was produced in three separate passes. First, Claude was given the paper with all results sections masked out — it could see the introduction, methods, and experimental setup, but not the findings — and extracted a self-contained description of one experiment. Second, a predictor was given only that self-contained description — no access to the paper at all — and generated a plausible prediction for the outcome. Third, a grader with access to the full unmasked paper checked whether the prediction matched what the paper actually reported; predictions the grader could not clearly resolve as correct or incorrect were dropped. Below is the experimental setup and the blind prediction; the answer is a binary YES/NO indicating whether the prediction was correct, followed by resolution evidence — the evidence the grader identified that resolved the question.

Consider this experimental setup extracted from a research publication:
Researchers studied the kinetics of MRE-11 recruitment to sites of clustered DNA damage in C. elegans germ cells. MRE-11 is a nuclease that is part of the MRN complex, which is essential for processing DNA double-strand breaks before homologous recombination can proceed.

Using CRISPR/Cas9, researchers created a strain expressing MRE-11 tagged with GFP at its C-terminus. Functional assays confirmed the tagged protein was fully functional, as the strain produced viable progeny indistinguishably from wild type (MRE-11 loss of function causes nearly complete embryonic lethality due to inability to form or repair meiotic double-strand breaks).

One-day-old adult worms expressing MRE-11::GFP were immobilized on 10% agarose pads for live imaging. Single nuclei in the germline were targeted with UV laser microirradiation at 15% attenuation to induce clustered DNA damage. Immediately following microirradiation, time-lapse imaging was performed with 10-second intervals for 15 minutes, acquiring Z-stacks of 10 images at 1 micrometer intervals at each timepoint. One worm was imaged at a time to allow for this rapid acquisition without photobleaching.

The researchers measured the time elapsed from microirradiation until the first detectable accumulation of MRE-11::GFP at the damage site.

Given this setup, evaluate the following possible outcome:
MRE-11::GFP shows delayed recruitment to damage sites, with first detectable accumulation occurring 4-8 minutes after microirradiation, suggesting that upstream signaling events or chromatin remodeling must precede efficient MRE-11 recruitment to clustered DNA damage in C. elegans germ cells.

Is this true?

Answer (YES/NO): NO